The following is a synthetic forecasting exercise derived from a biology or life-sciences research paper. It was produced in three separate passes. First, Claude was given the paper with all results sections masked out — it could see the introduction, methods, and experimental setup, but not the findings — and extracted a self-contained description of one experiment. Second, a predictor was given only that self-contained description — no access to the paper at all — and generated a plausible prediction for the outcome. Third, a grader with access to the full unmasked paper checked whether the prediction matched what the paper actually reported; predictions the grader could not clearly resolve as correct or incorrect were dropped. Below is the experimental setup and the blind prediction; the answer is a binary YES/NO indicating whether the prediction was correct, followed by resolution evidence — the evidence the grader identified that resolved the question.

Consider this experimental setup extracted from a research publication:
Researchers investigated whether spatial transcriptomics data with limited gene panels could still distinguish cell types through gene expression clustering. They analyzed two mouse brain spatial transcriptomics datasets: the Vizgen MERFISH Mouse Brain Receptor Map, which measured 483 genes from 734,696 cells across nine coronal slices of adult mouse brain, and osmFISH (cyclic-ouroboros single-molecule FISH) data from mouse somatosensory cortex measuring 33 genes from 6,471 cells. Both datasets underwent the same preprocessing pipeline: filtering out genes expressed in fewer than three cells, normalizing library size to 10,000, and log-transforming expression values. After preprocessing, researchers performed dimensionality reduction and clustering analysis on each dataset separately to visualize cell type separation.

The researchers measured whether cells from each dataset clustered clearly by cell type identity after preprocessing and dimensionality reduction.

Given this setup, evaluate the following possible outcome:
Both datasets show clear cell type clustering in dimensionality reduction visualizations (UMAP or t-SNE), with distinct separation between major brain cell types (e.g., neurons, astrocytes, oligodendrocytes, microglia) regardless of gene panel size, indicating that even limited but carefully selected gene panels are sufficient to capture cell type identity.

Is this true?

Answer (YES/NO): NO